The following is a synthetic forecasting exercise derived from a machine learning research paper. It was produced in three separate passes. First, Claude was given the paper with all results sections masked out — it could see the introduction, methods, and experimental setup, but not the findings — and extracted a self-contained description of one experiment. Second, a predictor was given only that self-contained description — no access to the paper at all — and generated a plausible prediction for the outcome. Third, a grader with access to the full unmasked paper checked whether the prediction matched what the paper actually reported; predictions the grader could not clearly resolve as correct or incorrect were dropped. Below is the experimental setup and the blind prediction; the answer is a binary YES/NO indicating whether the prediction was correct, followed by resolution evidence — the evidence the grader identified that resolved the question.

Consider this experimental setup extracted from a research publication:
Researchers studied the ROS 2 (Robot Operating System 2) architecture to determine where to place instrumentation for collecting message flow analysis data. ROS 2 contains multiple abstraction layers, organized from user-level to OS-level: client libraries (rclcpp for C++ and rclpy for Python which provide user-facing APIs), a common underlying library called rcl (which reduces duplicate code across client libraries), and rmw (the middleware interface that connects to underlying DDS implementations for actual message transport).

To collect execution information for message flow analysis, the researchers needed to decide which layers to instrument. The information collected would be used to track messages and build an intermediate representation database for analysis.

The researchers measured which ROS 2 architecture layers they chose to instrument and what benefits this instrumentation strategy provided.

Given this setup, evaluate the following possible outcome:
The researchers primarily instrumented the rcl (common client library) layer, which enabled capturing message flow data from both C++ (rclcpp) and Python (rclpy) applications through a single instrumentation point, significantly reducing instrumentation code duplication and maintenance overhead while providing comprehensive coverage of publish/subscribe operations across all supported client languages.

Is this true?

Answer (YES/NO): NO